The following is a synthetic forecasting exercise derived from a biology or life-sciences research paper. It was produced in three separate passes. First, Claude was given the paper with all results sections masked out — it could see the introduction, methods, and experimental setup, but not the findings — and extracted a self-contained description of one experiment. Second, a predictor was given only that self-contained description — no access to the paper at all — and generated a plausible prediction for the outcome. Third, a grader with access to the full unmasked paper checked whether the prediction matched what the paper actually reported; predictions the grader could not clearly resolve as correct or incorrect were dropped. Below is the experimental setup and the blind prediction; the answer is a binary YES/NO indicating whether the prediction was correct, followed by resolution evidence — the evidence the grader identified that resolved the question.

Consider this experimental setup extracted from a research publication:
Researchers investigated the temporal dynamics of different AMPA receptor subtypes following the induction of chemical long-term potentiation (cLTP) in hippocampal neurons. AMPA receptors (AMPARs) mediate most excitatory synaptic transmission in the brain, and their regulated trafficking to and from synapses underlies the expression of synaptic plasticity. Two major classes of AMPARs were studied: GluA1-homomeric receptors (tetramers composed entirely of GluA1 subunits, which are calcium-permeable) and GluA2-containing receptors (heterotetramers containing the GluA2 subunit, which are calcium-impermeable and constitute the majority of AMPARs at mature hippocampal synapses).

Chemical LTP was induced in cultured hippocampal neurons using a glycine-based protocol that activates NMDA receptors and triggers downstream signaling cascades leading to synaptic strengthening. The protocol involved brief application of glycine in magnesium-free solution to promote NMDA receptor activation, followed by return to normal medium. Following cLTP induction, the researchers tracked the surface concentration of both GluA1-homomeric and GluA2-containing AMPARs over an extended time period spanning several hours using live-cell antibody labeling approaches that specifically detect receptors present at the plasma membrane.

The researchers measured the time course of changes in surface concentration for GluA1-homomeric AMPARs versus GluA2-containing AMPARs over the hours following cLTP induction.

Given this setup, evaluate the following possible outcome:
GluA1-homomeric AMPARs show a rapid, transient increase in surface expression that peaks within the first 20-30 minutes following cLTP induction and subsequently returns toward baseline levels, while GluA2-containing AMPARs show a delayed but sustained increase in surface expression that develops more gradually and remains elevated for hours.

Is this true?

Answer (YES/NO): YES